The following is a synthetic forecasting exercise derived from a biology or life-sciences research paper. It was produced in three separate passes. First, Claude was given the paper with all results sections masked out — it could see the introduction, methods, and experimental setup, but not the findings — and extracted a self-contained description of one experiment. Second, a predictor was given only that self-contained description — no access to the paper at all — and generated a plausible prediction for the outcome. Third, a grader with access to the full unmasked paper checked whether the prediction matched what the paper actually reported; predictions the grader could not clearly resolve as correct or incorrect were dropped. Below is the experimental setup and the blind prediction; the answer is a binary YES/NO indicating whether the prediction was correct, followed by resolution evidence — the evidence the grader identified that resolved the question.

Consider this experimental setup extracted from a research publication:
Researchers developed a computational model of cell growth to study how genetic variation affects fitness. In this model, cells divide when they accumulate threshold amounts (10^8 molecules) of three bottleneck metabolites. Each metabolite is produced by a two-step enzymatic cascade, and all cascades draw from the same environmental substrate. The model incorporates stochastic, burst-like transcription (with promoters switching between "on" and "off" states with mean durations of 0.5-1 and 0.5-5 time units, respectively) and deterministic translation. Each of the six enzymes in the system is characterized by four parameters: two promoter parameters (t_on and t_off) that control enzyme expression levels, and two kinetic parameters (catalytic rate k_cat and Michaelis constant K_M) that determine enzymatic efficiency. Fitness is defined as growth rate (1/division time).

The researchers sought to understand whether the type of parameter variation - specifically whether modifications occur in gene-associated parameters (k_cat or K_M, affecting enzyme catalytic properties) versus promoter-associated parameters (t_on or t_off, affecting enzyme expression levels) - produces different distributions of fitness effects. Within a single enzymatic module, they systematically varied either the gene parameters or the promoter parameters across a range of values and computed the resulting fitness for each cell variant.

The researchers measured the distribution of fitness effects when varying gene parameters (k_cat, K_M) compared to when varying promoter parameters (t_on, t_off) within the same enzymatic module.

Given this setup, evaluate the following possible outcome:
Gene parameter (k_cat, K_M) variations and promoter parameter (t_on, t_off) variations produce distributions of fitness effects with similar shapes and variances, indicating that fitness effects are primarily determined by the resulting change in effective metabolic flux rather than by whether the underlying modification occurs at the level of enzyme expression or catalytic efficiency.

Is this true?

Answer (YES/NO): YES